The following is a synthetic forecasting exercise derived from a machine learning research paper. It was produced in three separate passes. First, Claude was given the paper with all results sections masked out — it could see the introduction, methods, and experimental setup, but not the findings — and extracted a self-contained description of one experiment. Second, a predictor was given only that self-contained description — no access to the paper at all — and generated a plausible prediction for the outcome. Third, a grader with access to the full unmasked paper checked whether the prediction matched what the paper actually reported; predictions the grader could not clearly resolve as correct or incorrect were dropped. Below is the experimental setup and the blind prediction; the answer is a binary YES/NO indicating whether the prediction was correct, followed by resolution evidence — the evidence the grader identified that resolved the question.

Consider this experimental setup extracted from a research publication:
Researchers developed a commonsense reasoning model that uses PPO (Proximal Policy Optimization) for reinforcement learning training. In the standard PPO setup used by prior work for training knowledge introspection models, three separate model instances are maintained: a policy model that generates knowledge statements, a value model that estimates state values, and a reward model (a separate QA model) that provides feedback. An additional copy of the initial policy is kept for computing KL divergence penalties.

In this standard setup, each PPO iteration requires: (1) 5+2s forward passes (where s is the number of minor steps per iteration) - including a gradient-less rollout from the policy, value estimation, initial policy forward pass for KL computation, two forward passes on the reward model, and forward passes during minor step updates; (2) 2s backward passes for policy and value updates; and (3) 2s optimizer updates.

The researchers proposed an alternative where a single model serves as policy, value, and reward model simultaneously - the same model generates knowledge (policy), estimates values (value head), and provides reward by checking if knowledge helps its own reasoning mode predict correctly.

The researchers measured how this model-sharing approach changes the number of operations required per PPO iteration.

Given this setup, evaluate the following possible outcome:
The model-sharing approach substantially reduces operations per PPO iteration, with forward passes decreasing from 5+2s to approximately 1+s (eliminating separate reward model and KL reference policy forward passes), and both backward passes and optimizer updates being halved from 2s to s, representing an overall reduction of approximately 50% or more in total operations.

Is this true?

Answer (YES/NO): NO